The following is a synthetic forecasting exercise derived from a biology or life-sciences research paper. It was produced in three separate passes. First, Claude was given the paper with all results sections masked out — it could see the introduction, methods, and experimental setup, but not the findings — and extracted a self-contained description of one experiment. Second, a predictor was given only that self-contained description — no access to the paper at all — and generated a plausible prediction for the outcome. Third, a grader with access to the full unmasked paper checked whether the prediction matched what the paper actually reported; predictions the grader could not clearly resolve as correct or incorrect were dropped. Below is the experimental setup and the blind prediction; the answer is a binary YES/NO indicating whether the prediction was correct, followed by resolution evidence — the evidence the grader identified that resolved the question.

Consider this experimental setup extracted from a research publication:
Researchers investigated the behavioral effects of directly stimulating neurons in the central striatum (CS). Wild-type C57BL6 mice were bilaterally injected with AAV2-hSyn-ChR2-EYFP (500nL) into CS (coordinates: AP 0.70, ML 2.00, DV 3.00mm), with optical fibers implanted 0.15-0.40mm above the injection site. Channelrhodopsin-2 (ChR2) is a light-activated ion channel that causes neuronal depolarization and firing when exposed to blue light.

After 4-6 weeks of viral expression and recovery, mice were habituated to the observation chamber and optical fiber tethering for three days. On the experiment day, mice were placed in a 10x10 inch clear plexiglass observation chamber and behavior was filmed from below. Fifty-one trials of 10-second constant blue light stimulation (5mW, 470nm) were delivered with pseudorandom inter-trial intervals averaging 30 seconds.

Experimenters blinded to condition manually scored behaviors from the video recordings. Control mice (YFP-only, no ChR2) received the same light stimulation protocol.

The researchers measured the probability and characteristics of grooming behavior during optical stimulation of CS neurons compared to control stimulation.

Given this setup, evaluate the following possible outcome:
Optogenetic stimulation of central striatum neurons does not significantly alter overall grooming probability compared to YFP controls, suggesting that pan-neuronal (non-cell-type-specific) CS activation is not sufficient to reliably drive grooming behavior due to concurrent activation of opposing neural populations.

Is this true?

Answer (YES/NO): NO